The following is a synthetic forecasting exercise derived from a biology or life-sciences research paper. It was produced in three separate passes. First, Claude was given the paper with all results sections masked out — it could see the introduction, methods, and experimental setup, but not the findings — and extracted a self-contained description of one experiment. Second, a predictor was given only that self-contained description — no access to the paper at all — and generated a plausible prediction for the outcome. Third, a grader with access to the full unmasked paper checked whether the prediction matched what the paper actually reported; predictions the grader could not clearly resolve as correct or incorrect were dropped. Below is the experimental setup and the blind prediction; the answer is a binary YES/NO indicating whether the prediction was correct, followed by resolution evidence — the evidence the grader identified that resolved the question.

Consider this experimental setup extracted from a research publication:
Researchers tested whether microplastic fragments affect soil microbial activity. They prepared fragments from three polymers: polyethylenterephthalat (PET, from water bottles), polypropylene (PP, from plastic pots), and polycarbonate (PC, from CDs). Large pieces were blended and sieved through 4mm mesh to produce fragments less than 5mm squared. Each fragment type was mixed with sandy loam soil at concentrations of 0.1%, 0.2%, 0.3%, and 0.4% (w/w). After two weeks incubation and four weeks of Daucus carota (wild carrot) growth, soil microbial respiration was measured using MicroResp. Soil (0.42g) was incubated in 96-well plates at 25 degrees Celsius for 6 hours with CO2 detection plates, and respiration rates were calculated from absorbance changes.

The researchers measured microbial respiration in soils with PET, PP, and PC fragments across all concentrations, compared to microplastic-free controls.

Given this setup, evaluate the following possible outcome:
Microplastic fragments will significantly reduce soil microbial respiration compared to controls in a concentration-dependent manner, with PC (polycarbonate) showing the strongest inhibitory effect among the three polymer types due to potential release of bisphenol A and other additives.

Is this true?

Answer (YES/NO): NO